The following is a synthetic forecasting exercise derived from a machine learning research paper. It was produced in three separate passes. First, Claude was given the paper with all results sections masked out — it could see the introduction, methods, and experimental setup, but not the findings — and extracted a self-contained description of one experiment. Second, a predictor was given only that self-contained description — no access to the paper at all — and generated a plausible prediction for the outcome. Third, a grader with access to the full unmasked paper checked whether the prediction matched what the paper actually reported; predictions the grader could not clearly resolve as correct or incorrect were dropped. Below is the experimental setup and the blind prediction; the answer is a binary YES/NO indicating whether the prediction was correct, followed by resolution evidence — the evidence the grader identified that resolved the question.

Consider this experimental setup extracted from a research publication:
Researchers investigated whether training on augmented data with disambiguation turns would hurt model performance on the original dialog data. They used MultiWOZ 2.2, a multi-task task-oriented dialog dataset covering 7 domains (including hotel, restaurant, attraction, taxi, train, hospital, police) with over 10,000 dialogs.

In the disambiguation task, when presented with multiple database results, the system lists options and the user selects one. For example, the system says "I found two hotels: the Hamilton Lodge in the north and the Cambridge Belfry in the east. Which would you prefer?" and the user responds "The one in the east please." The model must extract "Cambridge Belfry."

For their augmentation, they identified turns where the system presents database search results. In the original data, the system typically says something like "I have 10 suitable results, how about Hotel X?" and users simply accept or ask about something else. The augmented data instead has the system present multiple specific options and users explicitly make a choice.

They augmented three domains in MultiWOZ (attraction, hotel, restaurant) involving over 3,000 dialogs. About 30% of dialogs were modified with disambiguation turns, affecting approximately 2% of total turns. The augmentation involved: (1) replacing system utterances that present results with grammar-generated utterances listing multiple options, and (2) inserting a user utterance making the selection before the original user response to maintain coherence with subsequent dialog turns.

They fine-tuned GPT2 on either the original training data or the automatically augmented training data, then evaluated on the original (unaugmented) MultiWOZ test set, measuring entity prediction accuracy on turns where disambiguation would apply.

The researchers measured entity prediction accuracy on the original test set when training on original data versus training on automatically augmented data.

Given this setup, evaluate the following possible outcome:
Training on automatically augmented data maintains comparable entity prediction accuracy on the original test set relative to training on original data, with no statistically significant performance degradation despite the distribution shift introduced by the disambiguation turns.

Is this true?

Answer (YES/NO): NO